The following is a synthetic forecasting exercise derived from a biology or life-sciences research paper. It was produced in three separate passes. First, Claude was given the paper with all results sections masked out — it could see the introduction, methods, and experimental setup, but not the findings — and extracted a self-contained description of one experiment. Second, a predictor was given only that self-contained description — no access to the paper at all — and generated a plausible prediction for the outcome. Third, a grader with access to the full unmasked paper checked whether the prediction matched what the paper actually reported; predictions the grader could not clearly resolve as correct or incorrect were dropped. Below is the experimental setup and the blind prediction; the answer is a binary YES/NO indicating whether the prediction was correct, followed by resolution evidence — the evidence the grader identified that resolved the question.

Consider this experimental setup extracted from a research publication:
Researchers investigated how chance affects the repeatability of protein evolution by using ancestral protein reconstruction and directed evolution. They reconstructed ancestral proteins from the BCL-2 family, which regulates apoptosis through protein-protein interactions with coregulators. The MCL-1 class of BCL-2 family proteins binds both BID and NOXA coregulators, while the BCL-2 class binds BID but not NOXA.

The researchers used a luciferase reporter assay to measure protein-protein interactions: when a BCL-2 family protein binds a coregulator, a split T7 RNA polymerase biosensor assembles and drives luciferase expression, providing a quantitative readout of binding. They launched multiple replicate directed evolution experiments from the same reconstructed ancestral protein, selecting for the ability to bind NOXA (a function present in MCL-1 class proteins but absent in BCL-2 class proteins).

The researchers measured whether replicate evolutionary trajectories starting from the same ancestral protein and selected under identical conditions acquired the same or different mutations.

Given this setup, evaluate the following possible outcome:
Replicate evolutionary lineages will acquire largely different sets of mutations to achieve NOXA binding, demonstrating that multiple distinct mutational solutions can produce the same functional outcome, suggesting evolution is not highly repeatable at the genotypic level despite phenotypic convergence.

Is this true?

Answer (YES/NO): YES